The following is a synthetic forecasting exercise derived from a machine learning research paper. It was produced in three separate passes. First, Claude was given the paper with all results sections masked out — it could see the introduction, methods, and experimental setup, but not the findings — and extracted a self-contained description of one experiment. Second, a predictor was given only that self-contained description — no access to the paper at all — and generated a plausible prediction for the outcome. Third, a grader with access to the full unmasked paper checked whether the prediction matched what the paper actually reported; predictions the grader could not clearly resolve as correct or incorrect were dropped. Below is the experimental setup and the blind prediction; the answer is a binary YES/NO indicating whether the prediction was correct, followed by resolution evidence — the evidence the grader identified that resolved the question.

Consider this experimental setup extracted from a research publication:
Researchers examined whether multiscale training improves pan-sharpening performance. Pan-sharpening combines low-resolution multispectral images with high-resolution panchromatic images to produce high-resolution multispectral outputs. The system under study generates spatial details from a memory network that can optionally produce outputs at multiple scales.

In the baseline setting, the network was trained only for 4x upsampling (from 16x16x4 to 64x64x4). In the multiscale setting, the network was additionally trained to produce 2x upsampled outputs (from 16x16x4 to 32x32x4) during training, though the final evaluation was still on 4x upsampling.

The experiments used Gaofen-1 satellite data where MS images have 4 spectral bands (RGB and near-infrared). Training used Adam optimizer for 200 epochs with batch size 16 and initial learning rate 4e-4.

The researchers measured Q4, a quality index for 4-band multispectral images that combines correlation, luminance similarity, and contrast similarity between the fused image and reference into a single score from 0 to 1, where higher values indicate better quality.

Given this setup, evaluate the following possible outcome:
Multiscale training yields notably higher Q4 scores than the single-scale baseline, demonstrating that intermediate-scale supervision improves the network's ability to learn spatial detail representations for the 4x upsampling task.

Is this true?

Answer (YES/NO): NO